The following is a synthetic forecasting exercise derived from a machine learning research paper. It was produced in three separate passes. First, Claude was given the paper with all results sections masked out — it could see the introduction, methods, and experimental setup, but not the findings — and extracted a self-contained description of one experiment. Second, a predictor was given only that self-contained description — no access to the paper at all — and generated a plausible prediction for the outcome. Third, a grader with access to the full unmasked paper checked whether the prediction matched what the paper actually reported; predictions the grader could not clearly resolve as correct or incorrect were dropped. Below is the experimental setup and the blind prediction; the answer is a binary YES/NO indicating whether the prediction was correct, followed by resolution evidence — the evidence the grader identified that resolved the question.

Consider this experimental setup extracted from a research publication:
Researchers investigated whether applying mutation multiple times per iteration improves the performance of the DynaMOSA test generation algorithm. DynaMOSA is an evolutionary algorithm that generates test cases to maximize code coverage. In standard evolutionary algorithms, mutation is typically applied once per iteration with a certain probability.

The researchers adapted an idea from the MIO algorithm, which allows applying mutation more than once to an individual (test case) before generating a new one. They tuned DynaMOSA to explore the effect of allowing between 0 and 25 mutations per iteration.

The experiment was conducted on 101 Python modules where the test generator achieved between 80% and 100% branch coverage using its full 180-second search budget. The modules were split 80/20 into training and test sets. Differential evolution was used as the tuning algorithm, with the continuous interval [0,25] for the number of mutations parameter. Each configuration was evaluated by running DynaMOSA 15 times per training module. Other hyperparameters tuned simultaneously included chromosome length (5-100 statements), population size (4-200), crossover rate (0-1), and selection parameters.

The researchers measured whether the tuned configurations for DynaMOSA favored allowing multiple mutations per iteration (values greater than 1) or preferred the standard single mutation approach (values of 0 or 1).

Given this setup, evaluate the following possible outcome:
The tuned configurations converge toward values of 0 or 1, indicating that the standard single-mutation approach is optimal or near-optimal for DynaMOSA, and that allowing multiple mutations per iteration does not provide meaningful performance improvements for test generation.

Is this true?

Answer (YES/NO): NO